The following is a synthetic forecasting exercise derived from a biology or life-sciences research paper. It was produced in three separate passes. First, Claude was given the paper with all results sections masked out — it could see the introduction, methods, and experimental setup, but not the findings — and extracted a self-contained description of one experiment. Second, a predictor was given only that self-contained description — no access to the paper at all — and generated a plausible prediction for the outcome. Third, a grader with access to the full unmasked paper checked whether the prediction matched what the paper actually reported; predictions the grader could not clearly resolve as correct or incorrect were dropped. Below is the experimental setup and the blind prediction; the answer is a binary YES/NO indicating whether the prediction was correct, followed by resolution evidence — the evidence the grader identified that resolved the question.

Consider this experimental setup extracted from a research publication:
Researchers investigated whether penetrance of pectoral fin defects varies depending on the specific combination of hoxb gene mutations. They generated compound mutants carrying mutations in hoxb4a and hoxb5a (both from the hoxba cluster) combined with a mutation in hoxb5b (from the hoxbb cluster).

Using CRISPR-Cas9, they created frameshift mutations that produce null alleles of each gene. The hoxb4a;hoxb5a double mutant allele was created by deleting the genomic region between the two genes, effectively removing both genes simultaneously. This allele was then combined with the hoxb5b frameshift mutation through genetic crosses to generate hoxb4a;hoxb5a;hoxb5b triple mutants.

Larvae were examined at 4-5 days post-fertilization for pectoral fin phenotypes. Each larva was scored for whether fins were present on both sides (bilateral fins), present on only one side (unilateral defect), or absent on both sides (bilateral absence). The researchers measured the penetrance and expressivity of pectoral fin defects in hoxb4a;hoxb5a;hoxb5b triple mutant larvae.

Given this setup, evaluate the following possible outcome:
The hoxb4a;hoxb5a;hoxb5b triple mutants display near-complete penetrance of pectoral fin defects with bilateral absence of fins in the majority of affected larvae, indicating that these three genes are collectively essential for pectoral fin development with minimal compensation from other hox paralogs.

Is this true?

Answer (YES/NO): NO